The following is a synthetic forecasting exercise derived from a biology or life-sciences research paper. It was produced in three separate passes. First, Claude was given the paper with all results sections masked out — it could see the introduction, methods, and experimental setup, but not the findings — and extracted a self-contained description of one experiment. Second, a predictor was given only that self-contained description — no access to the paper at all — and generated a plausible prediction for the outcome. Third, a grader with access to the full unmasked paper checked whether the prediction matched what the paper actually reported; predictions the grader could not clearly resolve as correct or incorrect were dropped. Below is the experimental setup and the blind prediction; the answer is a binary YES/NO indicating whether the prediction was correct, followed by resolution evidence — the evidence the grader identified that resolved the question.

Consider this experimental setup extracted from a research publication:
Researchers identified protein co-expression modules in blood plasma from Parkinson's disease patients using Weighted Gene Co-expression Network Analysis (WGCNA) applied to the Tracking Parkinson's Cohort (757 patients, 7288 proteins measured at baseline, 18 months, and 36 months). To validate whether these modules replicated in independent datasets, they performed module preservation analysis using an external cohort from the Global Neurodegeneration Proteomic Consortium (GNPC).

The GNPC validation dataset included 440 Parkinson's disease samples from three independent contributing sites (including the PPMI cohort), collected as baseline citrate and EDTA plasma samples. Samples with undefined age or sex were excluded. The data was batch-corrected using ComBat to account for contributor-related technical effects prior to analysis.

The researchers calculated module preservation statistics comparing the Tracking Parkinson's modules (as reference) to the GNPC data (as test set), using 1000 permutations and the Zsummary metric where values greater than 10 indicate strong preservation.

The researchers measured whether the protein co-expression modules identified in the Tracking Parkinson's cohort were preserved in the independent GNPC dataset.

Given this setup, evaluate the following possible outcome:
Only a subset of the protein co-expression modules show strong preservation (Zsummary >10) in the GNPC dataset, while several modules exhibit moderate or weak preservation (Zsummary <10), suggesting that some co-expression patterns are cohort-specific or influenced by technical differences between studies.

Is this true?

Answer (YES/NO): YES